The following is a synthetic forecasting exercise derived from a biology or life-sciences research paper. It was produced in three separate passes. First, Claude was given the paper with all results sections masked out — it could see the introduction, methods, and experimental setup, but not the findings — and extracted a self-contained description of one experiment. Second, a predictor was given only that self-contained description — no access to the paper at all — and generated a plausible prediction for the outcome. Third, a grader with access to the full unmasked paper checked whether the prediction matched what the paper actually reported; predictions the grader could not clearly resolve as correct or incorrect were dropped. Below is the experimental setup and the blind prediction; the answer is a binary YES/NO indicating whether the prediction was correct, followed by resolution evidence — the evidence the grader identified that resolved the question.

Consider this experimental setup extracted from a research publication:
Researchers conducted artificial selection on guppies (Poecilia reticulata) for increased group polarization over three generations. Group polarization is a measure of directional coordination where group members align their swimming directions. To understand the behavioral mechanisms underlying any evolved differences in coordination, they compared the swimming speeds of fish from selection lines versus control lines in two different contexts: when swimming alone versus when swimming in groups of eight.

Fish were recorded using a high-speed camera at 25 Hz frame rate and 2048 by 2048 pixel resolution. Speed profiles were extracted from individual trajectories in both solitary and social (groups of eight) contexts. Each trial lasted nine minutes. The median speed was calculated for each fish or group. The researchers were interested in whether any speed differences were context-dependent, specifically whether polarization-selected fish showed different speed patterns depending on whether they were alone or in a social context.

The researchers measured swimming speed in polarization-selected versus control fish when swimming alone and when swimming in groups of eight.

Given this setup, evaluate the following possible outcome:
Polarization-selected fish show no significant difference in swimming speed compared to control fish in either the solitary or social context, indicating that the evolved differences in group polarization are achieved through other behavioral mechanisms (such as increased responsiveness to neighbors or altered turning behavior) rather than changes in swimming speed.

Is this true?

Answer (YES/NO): NO